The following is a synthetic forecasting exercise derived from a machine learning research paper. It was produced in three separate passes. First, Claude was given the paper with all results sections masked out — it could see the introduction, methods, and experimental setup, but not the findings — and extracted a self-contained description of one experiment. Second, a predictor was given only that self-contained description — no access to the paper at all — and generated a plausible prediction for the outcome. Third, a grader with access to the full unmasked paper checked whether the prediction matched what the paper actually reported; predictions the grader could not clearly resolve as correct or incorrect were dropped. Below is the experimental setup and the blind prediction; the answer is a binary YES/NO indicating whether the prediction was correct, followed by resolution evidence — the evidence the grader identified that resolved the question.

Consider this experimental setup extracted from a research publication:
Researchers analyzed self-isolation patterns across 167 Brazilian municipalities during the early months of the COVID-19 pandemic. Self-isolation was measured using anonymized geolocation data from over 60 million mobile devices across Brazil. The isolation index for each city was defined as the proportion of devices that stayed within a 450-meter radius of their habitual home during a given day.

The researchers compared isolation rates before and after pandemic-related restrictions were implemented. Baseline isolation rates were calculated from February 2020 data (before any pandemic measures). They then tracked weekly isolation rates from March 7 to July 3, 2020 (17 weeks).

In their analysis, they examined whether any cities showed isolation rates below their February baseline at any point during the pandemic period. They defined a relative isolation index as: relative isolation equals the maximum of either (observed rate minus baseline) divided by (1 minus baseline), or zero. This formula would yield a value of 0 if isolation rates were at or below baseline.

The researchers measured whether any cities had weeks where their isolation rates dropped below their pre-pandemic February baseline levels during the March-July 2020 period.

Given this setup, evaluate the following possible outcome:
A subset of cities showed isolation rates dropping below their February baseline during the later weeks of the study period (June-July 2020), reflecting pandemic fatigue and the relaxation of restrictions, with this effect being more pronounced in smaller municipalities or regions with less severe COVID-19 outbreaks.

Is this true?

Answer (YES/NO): NO